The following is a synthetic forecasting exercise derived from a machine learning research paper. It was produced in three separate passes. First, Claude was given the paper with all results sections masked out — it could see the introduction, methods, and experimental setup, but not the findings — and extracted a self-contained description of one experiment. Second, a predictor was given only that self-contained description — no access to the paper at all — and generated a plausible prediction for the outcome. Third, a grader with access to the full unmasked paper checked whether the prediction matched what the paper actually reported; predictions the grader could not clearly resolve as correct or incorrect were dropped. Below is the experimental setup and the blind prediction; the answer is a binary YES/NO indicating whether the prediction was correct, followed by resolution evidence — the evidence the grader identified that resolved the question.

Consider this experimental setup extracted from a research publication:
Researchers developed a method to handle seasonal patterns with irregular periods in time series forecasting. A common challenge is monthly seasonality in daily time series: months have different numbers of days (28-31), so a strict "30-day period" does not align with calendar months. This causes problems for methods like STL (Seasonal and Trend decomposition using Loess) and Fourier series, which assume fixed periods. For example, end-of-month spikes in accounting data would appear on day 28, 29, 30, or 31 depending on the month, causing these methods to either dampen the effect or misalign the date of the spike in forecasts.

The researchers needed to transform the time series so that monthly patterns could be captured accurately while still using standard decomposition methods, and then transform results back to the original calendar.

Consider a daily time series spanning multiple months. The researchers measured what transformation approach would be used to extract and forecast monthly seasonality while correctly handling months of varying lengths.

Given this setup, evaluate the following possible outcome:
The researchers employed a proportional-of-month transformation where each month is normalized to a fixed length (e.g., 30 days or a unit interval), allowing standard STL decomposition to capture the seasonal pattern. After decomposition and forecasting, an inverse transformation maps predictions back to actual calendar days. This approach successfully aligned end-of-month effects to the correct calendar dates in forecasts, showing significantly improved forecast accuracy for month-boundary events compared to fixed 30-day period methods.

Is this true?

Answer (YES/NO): NO